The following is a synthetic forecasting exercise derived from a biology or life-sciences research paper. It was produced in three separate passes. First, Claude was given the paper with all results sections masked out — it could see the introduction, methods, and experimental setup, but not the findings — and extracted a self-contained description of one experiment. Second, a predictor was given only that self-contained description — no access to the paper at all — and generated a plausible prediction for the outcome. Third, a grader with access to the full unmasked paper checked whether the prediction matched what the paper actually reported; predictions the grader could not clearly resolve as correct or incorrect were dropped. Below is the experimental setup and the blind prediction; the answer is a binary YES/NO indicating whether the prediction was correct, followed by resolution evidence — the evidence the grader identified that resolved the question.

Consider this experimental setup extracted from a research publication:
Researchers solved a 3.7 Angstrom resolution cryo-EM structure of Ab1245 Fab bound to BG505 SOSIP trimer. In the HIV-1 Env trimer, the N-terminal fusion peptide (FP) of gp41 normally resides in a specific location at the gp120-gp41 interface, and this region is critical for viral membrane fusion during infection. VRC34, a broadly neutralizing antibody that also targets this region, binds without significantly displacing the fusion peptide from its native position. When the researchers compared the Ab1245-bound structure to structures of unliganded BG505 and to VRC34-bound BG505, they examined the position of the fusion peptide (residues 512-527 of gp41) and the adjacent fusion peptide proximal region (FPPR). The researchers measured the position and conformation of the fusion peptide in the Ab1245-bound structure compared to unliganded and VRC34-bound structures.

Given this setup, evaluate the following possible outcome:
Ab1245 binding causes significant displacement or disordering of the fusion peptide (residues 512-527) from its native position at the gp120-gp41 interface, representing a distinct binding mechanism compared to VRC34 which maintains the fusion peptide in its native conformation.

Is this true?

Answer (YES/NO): YES